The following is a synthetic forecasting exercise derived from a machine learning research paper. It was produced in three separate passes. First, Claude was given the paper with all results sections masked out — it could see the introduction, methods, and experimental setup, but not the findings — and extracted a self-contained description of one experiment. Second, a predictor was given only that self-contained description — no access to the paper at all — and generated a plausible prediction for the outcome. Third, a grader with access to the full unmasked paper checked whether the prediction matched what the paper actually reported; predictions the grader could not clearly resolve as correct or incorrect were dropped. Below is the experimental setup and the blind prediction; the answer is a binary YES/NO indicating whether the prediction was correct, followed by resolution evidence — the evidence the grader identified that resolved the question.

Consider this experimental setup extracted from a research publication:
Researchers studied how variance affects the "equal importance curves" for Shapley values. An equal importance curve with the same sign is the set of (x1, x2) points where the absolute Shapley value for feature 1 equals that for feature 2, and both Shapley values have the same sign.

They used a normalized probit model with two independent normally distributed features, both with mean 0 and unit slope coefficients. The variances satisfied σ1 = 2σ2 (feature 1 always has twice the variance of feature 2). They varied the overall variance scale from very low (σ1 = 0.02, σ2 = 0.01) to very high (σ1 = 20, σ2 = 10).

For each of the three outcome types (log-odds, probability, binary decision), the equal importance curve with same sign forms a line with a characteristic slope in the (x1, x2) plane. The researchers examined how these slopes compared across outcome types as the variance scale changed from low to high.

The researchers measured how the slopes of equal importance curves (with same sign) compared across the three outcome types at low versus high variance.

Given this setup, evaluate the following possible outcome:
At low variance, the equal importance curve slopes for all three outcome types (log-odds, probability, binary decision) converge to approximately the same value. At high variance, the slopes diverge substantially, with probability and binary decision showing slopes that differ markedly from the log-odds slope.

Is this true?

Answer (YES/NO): NO